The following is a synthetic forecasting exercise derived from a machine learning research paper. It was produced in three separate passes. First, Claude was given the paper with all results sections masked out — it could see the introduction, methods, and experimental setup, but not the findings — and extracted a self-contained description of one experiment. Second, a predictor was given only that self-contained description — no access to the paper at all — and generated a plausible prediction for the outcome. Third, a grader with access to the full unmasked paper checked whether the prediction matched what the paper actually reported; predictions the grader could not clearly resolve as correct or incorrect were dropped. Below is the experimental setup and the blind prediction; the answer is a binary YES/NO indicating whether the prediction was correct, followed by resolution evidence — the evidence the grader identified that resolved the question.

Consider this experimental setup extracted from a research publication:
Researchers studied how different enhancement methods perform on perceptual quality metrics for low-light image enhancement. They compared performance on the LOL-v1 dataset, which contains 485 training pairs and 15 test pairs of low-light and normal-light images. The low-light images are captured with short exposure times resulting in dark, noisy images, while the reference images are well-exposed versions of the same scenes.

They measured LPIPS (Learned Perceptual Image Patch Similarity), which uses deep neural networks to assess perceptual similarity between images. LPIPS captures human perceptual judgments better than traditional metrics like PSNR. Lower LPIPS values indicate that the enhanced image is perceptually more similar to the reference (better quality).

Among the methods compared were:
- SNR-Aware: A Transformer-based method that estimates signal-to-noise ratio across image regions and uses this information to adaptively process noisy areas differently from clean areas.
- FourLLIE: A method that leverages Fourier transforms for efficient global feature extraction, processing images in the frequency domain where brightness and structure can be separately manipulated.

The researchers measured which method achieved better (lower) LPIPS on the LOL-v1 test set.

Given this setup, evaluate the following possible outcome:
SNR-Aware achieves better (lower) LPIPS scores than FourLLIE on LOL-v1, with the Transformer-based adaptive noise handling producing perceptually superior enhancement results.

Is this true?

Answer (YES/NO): YES